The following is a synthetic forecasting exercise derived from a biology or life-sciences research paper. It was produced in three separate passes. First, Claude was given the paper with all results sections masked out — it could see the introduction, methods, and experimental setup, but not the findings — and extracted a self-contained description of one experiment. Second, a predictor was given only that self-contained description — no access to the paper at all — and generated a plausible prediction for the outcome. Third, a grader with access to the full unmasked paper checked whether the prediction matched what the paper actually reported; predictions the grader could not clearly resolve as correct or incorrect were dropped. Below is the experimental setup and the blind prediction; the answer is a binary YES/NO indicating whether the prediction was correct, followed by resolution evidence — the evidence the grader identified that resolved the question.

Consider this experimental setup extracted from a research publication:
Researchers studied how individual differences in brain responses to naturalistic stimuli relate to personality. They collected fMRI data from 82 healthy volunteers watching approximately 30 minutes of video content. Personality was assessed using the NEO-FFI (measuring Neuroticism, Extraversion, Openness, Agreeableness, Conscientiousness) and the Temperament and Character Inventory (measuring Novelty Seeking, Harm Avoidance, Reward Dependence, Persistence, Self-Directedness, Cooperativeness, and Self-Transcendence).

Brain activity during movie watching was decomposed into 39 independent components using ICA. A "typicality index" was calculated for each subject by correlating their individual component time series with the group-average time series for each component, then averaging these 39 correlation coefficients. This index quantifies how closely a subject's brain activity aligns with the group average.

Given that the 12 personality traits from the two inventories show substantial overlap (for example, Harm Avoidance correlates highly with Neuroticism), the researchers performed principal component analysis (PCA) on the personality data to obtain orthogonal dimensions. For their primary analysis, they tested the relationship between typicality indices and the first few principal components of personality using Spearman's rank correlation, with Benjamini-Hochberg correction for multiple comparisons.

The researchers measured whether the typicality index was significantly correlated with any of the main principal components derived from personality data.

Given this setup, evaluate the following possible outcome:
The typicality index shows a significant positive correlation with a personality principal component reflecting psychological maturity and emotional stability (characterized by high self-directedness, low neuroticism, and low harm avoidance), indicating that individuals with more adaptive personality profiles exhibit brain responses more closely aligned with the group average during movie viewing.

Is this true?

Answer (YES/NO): NO